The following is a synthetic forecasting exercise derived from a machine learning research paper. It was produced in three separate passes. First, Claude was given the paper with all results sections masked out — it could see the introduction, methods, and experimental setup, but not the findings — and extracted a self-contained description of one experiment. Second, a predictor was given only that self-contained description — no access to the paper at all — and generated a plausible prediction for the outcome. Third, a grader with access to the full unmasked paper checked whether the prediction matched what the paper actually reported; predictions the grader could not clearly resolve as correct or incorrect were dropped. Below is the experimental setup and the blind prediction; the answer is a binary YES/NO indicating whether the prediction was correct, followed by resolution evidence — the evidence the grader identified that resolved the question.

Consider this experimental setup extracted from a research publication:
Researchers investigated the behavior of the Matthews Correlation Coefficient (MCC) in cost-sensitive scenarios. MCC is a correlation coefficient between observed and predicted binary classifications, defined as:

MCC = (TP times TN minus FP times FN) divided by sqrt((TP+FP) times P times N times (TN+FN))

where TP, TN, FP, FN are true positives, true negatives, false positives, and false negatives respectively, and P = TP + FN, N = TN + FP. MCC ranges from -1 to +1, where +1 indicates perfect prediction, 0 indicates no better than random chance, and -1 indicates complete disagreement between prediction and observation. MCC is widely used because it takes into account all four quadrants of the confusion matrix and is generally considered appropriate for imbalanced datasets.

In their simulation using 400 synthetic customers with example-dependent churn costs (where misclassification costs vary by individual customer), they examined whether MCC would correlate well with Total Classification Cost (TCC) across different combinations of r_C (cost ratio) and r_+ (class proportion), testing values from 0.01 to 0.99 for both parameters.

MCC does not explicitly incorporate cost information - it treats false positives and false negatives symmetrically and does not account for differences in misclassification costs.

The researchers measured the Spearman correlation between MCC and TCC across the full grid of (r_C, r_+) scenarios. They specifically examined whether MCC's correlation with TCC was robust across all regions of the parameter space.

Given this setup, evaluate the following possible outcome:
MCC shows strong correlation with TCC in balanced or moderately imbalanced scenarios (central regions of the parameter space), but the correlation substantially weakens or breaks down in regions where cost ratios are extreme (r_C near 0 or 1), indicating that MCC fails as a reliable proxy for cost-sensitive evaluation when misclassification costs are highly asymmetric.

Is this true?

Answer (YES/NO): NO